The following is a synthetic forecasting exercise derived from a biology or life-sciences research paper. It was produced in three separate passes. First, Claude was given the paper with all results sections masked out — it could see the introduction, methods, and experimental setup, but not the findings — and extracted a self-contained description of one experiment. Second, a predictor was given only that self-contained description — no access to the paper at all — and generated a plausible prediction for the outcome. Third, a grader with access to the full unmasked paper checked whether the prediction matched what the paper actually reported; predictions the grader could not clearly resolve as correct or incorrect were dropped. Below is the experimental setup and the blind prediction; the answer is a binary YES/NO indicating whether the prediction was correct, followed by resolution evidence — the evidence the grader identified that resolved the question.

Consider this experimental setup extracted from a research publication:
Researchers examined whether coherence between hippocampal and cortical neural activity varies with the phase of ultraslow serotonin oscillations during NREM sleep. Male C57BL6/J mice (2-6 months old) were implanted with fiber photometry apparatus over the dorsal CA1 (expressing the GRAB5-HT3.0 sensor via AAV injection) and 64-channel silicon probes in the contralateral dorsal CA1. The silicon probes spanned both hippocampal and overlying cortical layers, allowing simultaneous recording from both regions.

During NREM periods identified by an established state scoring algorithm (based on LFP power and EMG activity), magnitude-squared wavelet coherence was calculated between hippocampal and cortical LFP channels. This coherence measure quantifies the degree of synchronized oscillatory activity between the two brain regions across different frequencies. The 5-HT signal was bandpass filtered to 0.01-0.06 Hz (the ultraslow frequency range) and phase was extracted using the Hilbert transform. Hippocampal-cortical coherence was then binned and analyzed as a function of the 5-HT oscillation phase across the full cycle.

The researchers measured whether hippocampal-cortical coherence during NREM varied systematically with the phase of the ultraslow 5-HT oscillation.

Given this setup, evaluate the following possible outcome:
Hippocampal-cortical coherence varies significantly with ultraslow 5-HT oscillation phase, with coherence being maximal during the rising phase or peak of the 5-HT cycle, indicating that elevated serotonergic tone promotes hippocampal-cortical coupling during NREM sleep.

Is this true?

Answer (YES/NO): YES